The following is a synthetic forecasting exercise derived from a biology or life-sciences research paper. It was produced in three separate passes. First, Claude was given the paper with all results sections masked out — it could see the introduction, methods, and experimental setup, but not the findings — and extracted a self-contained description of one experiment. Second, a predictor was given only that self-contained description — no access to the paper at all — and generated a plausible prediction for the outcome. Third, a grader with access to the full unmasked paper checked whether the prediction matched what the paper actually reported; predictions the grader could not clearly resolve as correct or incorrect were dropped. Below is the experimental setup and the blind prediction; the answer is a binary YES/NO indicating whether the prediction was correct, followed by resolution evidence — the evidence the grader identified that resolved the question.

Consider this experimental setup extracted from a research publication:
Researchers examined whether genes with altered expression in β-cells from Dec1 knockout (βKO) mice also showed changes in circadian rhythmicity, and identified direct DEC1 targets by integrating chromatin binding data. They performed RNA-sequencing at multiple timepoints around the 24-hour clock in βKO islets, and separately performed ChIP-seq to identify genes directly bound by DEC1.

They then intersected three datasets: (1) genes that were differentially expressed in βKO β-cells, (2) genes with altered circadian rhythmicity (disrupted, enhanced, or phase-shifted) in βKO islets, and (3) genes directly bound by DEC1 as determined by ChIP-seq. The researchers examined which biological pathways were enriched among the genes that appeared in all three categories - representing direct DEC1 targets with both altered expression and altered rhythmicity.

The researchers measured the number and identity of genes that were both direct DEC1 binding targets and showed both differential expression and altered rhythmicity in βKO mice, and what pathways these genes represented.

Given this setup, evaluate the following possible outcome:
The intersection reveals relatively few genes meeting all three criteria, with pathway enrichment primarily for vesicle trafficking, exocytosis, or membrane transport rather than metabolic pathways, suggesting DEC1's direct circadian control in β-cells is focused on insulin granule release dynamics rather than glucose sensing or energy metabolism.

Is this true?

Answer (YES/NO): NO